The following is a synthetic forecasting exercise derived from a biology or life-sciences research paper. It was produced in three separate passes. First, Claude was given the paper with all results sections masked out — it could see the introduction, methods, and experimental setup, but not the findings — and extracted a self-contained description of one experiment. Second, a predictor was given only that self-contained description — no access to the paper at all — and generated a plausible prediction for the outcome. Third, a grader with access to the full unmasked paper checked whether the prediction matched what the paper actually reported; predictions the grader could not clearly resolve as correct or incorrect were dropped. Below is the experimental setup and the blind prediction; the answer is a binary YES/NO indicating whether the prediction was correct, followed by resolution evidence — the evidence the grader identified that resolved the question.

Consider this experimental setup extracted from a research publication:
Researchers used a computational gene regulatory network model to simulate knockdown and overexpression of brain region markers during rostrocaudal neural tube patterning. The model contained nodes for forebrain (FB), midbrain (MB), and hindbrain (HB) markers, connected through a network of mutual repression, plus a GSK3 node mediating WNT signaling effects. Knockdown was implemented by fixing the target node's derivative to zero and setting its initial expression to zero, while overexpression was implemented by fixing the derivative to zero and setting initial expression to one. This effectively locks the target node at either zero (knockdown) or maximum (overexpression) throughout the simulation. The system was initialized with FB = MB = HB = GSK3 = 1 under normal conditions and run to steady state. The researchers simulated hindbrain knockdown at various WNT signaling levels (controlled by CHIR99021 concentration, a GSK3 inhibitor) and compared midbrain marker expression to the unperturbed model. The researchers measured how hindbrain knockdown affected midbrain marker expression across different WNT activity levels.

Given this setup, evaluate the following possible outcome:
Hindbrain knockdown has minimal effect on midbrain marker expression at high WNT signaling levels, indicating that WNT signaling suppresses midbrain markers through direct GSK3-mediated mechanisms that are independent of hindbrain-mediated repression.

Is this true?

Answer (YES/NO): NO